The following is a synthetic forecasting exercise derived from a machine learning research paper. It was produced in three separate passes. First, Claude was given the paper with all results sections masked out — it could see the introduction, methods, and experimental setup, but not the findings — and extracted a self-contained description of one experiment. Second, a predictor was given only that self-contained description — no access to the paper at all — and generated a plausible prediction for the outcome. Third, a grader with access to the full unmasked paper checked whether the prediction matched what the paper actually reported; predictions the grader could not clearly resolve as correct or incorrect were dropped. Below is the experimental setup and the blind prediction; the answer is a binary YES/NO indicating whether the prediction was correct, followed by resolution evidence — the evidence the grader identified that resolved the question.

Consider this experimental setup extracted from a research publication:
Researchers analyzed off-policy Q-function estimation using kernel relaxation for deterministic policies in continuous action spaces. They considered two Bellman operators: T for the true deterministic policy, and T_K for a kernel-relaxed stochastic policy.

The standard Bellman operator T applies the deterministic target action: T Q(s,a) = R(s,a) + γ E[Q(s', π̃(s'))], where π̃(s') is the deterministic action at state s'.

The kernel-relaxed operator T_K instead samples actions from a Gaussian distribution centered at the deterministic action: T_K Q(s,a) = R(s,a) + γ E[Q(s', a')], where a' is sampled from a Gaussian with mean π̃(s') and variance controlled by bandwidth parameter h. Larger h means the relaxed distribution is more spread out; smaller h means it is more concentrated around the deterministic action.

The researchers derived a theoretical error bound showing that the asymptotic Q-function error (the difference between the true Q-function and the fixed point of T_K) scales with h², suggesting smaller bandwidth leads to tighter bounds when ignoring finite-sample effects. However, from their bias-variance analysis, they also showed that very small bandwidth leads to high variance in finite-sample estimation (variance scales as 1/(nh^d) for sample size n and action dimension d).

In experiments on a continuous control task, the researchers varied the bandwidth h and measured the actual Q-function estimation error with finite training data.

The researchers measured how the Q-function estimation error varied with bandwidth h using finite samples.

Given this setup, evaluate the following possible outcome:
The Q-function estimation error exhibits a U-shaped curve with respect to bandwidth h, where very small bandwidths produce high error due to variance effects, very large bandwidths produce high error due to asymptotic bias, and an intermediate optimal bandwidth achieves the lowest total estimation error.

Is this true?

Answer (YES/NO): YES